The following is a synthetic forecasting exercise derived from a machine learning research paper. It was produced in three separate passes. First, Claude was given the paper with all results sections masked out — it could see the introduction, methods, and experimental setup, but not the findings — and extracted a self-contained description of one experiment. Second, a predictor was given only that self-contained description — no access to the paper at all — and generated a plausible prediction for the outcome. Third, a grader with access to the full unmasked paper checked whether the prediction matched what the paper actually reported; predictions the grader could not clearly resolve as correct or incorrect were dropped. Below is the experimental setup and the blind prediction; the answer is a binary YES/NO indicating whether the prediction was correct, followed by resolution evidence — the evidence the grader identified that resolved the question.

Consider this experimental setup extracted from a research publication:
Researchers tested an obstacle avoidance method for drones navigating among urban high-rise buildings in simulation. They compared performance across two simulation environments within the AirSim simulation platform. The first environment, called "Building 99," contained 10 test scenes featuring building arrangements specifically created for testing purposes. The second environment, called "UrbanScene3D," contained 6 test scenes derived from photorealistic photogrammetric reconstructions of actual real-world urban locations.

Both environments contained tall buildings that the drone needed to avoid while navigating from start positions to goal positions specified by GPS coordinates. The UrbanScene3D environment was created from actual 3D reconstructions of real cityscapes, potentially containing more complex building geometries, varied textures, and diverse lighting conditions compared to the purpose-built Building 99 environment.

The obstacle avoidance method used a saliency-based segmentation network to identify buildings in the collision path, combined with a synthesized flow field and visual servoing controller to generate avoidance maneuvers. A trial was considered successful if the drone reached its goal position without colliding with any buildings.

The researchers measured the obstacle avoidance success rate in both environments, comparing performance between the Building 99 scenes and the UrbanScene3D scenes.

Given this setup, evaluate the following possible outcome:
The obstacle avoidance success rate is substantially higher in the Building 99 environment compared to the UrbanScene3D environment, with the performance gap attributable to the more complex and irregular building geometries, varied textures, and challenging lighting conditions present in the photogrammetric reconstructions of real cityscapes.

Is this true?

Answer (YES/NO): NO